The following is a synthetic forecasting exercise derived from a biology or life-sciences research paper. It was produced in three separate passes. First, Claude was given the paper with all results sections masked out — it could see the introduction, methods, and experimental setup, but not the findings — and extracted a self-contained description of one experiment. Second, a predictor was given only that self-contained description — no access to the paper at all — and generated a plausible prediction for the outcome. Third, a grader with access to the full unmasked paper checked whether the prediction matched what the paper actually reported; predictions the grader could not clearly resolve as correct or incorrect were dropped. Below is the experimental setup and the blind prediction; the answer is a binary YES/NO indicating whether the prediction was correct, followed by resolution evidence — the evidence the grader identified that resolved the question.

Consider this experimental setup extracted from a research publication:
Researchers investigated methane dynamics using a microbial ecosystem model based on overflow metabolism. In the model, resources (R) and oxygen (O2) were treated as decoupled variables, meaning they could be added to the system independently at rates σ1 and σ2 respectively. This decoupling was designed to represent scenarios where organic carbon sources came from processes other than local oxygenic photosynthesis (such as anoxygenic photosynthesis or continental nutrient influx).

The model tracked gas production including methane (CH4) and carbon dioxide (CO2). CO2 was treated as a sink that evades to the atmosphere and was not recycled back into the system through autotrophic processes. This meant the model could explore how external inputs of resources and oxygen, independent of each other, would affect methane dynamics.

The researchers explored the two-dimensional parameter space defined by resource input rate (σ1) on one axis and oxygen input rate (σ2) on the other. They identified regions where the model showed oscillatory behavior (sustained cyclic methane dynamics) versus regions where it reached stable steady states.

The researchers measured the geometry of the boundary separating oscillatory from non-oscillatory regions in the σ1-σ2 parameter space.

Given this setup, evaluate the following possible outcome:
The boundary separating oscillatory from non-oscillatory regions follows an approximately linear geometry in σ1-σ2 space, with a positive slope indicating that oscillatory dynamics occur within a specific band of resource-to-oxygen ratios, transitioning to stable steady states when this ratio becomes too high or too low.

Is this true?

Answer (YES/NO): NO